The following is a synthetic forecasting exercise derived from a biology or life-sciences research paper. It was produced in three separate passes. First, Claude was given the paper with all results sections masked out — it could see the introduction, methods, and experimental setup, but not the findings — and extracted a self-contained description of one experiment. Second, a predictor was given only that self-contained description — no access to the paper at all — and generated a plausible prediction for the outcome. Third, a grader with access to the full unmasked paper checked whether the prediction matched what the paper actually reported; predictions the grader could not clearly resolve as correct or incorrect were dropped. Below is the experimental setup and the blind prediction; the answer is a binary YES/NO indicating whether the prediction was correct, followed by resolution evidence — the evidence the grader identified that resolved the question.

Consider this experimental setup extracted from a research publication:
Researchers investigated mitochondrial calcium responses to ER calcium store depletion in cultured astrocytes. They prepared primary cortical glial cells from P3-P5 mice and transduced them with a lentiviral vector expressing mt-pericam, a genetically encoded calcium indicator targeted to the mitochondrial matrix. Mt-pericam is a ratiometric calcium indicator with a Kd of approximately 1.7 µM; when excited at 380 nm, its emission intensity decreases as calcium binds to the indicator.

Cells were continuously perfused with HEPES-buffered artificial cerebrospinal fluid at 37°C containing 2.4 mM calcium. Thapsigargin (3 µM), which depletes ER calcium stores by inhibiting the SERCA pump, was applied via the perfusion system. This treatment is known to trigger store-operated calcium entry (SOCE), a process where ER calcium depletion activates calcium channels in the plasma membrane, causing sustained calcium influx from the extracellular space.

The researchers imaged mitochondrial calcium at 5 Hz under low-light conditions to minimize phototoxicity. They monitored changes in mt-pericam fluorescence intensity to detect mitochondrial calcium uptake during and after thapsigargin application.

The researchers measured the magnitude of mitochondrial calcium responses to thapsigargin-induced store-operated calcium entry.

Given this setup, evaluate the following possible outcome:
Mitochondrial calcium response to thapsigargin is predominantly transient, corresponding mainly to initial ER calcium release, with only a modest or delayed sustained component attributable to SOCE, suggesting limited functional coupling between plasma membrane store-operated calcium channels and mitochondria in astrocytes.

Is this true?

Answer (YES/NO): YES